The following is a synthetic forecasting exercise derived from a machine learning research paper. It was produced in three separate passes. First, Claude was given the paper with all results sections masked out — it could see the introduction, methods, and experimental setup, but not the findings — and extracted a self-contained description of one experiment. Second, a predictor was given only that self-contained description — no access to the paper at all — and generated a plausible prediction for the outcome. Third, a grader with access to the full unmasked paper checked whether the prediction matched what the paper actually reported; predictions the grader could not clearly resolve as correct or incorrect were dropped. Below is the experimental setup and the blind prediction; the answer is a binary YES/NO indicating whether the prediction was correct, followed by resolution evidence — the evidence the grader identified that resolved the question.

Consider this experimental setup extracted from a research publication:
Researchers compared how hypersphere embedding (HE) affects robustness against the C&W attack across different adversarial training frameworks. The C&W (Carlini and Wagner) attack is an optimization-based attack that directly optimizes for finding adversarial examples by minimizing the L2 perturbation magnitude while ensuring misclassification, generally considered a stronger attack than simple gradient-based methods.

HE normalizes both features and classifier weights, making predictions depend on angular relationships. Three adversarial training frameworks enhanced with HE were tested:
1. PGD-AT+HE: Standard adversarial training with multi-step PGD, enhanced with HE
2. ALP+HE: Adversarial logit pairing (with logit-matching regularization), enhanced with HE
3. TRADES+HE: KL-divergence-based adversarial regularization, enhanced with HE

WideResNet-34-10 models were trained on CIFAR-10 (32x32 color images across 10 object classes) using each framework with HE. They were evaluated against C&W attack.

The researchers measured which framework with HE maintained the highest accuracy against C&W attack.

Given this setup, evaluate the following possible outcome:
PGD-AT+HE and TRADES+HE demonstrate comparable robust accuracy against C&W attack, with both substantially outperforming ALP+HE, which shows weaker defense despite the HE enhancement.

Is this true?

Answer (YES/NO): NO